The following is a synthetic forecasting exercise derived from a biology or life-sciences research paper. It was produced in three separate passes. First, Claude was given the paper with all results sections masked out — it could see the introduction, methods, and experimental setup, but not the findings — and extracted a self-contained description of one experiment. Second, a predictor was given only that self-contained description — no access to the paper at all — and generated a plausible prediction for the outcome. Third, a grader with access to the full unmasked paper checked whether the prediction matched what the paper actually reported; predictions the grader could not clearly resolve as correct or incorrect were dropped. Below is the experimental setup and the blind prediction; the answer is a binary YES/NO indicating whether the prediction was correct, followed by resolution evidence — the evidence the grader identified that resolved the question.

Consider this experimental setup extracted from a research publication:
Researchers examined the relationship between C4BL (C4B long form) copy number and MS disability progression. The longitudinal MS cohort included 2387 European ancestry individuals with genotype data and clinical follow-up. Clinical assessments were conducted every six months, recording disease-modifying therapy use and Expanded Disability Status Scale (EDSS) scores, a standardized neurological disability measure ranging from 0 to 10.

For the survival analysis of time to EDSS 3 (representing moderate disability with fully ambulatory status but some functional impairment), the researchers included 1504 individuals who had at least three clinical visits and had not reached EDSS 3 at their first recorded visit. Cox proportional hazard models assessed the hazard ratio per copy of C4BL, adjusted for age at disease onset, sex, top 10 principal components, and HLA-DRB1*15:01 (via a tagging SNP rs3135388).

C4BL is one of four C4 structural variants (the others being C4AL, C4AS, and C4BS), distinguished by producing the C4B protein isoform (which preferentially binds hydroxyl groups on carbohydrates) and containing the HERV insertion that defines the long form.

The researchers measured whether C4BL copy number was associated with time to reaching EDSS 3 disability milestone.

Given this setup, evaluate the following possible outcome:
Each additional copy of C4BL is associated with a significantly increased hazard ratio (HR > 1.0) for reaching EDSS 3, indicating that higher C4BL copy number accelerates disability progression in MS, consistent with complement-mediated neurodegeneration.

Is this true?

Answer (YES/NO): YES